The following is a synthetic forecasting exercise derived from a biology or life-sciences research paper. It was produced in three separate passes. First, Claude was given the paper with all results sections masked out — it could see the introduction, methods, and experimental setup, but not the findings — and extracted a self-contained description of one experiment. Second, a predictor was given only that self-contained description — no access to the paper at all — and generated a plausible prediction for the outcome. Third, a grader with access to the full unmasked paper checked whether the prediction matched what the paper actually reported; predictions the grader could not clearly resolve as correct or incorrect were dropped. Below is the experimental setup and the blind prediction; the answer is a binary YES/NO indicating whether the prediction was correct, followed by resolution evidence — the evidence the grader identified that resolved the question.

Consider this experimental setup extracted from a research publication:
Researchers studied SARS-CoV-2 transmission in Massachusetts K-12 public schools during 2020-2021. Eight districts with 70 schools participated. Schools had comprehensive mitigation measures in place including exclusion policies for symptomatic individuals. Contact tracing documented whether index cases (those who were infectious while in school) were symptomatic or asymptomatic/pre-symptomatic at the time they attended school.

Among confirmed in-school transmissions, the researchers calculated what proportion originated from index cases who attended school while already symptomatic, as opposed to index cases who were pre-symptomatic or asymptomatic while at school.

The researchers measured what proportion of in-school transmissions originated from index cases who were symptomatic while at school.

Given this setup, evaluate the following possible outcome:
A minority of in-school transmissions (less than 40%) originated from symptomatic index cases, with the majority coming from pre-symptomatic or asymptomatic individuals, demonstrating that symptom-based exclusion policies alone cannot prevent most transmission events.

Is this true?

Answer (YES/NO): YES